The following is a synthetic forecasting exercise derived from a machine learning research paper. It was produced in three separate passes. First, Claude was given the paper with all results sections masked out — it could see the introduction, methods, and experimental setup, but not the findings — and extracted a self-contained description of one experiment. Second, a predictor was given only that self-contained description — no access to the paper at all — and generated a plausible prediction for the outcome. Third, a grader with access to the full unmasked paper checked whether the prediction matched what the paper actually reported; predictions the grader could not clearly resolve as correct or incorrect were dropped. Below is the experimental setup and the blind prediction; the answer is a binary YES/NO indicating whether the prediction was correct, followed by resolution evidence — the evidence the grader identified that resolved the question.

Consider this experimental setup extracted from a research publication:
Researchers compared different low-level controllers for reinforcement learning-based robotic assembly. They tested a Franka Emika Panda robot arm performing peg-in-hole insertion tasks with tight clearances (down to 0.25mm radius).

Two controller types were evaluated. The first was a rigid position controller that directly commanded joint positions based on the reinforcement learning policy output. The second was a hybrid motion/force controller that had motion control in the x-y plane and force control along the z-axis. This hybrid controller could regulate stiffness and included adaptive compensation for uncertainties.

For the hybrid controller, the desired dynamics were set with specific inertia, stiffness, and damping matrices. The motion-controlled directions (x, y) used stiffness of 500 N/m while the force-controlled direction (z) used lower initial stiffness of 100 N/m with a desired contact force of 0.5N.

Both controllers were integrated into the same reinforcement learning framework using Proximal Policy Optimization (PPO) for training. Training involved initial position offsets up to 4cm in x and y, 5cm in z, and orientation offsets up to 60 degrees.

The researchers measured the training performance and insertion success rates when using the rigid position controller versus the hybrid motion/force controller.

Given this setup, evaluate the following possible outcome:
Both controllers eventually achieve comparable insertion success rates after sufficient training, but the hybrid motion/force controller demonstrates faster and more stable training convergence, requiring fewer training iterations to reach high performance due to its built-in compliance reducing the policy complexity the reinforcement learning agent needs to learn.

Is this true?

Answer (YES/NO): NO